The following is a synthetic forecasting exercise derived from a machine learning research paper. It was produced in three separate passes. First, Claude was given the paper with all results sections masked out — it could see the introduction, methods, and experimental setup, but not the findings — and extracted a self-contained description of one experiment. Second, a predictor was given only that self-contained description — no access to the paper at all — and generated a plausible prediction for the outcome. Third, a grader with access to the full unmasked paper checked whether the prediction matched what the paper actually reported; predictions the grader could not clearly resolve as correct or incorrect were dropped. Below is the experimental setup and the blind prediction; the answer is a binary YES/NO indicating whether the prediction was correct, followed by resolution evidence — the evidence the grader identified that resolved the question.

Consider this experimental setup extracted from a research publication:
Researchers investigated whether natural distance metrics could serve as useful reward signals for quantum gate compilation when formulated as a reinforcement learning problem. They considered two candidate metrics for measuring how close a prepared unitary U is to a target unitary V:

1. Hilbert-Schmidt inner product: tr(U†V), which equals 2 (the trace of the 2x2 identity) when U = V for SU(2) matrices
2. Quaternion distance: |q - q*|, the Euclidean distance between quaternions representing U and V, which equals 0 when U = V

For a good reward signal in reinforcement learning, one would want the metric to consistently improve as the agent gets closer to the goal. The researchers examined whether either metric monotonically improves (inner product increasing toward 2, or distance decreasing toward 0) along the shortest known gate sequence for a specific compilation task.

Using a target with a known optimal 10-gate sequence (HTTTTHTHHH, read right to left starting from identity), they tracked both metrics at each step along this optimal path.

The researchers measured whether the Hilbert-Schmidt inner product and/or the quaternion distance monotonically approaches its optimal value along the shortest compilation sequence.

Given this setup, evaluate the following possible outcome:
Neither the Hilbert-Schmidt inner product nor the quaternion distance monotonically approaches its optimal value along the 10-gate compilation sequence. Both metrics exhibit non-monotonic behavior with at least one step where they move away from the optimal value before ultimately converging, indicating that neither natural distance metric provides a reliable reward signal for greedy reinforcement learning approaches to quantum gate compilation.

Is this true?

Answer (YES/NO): YES